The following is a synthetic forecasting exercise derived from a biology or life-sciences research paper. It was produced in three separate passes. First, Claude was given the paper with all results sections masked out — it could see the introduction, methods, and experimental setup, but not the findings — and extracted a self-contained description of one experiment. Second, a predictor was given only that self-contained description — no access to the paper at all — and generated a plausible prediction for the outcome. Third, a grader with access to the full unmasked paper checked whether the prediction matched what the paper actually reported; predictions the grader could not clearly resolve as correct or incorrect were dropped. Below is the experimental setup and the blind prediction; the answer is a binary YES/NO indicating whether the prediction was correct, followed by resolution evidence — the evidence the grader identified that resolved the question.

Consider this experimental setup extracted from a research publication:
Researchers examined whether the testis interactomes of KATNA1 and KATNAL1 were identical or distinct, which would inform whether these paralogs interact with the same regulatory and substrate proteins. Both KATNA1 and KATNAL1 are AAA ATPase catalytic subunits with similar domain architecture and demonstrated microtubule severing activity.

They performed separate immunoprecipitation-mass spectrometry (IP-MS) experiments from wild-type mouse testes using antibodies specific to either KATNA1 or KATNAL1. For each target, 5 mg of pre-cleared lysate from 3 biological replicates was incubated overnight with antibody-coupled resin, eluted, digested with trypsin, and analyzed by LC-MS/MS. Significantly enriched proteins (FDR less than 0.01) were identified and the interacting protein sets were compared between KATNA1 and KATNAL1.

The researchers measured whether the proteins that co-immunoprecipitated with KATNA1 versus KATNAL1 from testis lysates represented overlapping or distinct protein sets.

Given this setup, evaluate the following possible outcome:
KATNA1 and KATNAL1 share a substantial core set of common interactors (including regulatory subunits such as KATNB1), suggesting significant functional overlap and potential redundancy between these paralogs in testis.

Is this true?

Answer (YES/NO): NO